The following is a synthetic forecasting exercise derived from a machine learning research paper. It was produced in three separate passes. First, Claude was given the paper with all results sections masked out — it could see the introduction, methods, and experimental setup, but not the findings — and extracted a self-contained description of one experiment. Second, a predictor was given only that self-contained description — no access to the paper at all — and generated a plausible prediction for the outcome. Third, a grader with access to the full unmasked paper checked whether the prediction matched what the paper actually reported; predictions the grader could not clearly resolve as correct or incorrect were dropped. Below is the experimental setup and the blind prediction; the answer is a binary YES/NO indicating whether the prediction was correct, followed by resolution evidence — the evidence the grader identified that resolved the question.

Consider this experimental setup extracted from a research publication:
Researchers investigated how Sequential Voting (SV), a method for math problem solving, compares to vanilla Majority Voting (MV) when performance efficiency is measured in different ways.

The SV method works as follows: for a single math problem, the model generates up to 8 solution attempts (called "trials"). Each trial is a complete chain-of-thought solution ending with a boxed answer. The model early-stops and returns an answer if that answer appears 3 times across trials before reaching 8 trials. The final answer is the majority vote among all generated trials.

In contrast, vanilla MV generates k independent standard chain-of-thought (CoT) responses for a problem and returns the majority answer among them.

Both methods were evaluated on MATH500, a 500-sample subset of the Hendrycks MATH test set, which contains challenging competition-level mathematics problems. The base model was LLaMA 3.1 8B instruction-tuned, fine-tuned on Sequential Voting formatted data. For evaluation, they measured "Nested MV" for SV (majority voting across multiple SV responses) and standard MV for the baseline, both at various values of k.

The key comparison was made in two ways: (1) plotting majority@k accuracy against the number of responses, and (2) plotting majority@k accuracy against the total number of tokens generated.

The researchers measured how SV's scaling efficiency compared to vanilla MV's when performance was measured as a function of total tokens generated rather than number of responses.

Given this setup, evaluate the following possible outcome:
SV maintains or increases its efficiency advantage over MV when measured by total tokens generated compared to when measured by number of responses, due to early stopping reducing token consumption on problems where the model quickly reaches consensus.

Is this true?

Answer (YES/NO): NO